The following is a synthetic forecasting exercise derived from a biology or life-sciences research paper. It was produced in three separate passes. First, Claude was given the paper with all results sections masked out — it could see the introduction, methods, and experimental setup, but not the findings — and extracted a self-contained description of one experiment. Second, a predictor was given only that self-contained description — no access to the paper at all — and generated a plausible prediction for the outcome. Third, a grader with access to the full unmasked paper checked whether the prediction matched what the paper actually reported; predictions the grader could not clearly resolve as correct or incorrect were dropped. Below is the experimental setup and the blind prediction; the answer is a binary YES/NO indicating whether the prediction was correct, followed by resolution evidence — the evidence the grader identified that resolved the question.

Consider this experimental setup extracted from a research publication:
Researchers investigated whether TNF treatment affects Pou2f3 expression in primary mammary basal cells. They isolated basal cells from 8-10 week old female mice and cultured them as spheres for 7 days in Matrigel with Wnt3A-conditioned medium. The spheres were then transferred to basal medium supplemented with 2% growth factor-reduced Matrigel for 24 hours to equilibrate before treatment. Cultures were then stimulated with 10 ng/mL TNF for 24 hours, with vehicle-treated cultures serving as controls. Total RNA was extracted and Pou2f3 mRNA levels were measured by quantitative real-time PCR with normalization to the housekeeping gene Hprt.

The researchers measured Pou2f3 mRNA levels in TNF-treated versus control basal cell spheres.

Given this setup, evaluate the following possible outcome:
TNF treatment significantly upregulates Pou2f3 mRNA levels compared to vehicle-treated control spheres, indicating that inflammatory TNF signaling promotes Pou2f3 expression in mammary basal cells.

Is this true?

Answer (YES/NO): NO